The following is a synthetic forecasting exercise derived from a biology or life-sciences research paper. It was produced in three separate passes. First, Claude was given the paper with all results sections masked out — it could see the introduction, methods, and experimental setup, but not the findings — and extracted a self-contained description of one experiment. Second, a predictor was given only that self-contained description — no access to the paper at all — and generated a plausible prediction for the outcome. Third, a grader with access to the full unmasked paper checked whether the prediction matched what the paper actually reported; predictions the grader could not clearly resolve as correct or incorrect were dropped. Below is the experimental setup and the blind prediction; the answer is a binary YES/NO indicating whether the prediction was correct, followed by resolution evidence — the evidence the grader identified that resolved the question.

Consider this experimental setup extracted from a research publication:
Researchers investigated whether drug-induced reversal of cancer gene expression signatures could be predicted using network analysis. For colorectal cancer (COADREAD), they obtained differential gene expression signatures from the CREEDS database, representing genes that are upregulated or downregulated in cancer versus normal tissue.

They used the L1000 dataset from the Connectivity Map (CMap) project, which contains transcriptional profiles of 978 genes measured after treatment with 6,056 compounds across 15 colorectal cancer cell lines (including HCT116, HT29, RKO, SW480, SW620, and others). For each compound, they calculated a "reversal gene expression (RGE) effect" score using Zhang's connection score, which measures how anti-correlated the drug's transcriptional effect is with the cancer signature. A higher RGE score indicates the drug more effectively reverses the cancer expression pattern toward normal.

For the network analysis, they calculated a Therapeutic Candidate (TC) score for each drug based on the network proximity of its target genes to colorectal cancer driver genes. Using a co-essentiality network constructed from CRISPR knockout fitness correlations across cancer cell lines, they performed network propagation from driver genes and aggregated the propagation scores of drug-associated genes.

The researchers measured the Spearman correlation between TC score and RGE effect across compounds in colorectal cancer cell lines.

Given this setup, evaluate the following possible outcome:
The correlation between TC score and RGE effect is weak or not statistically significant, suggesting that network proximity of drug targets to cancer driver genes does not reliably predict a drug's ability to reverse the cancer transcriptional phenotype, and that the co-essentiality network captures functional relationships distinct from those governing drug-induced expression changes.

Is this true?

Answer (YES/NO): NO